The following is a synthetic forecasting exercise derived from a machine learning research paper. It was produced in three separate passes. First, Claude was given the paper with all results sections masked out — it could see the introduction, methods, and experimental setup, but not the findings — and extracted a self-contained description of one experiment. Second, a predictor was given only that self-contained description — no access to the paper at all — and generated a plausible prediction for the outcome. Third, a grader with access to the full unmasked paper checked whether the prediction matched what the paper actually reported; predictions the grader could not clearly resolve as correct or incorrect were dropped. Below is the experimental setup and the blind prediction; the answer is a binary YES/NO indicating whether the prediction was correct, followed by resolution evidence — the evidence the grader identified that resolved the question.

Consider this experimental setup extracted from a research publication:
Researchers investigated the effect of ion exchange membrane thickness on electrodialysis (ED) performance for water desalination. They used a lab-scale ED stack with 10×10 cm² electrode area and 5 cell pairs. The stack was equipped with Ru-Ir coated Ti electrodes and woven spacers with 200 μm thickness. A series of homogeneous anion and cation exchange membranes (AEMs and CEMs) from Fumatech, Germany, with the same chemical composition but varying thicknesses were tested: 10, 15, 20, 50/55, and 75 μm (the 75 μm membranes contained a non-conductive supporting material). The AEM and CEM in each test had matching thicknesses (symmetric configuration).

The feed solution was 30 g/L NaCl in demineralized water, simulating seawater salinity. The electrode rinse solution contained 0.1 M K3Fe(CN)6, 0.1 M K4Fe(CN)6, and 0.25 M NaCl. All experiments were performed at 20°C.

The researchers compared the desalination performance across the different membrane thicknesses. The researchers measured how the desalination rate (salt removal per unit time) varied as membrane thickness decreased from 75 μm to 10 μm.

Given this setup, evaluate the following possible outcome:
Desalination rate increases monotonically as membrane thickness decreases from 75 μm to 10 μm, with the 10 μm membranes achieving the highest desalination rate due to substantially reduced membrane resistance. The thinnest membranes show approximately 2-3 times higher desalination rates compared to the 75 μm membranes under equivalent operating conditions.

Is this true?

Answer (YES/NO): NO